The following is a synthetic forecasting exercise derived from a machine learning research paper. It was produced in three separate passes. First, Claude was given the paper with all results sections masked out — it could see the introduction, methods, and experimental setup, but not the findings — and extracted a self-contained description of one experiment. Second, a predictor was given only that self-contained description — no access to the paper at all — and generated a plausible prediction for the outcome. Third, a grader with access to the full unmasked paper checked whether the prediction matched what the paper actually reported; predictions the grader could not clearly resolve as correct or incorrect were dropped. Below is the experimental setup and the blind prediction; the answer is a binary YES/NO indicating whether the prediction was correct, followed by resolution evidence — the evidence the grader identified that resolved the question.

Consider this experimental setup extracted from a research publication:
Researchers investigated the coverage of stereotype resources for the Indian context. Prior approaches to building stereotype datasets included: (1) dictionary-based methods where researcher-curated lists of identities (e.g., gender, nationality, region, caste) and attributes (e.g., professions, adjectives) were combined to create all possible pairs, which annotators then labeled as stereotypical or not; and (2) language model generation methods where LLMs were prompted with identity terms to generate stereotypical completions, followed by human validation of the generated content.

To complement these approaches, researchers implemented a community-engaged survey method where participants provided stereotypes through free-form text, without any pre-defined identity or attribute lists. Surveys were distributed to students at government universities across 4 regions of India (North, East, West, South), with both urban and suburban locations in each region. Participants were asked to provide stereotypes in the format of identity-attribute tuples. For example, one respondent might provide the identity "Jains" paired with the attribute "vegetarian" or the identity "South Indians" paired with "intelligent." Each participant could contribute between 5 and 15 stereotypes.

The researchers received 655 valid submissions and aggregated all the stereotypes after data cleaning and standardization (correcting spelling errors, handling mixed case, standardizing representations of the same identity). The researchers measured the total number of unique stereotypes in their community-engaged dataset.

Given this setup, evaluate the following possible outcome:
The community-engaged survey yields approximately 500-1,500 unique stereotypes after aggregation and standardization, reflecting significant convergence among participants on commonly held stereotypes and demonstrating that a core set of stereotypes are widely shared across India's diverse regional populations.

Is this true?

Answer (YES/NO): NO